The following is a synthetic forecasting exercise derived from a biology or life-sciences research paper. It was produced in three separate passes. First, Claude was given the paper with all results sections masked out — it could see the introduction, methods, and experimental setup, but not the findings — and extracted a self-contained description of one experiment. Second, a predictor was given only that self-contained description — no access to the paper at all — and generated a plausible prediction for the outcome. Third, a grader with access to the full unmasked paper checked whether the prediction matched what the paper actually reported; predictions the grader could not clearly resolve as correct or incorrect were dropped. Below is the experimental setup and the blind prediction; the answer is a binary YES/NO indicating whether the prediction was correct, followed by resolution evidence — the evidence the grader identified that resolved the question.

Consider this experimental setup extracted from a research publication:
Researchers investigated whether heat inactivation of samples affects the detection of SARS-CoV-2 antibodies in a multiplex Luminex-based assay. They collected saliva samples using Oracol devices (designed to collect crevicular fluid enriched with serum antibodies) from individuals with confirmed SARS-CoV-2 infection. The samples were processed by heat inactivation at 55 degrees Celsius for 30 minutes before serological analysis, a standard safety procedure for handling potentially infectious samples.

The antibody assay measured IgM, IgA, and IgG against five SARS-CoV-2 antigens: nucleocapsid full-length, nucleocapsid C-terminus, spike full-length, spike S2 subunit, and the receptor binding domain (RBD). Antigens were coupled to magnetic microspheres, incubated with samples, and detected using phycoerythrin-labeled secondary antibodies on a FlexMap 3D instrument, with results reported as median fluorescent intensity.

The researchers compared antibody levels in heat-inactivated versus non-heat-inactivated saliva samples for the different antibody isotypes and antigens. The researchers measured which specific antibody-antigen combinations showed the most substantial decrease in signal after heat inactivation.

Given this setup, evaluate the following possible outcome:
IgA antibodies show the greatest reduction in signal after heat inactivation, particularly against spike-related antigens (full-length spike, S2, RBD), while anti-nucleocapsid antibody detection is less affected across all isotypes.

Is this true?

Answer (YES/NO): NO